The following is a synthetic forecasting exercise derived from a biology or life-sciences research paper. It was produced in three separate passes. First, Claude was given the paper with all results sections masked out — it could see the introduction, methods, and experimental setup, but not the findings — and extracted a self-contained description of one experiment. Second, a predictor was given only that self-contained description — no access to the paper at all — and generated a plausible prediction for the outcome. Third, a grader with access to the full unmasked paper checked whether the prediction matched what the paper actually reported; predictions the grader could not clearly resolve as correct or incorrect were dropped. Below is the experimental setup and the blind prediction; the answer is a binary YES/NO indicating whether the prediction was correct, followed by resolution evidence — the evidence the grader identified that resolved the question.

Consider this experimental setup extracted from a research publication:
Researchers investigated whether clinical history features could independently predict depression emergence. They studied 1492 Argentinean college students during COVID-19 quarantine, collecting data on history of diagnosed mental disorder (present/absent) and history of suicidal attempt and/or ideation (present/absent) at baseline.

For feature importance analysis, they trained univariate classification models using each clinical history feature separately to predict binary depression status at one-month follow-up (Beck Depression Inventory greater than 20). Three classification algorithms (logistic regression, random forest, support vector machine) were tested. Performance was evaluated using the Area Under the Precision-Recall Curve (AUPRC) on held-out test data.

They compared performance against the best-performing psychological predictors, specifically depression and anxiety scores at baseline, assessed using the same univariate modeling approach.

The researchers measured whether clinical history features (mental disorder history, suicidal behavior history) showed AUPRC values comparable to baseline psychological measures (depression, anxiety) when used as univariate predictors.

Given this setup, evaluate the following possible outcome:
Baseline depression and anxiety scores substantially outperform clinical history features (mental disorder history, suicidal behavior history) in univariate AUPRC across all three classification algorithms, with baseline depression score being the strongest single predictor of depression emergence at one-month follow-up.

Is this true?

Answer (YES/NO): YES